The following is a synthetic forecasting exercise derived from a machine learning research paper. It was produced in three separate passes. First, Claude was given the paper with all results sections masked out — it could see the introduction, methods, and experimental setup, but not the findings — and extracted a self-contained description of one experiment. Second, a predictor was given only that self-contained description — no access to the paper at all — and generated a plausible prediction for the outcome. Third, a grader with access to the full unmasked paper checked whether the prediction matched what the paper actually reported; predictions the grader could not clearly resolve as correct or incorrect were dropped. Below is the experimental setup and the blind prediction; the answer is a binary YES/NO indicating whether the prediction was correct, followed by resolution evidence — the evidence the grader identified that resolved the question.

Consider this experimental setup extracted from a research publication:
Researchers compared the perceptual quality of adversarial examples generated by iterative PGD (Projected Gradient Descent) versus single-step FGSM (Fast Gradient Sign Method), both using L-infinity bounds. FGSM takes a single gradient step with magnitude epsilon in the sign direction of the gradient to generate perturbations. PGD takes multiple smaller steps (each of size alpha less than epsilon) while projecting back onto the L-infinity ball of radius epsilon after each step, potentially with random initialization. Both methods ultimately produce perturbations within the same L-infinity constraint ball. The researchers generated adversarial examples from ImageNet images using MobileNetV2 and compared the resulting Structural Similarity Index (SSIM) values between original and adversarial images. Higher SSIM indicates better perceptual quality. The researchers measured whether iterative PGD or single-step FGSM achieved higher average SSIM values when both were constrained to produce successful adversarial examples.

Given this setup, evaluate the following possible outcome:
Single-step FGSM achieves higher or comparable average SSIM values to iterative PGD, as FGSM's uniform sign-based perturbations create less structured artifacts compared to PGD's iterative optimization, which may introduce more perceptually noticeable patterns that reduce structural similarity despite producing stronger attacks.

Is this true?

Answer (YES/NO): NO